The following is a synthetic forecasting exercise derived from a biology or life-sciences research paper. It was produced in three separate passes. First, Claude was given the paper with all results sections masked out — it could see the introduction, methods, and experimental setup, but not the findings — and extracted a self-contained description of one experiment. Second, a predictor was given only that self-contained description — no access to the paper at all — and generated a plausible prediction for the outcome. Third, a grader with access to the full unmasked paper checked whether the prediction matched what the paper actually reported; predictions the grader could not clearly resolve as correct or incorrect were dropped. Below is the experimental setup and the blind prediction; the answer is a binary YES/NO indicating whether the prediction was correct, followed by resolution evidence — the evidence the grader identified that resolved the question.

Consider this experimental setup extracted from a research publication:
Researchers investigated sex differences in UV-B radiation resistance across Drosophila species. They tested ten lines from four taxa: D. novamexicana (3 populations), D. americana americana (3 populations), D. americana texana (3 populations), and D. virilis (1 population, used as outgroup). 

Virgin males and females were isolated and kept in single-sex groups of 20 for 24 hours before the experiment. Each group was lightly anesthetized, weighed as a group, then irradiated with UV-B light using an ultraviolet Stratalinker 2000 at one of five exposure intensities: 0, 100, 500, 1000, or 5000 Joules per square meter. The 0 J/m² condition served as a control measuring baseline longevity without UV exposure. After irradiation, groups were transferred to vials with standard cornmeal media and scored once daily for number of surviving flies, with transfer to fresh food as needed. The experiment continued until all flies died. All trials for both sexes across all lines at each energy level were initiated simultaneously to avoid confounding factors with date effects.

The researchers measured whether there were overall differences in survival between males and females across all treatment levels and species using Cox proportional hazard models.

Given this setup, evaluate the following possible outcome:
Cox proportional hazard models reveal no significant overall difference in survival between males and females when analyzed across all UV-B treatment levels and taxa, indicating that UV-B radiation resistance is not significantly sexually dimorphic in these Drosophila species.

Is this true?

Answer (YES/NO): NO